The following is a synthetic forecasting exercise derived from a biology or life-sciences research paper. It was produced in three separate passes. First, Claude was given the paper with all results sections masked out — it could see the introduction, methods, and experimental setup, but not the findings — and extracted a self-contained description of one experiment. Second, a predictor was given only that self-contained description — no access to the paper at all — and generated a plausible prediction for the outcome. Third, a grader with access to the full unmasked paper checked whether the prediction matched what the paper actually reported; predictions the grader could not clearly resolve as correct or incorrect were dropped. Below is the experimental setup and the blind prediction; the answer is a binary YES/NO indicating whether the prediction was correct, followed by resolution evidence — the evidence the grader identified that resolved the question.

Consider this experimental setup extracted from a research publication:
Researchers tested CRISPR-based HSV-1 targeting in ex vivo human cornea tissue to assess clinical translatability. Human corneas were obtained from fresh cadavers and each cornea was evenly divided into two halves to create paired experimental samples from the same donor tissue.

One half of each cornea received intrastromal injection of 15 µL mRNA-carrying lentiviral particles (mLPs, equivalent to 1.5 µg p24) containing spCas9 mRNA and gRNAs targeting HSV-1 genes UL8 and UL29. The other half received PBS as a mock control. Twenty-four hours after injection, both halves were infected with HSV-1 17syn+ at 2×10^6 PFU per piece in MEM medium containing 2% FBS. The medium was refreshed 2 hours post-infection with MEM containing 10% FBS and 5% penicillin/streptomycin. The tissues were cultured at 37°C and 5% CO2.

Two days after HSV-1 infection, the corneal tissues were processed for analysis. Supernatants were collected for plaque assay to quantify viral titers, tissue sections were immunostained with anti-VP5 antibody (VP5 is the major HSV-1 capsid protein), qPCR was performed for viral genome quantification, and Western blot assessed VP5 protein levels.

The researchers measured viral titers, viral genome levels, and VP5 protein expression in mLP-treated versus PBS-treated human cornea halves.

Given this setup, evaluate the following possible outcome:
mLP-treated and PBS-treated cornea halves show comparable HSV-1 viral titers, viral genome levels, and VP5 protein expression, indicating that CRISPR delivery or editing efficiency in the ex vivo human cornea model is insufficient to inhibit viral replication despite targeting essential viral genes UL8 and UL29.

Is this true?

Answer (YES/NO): NO